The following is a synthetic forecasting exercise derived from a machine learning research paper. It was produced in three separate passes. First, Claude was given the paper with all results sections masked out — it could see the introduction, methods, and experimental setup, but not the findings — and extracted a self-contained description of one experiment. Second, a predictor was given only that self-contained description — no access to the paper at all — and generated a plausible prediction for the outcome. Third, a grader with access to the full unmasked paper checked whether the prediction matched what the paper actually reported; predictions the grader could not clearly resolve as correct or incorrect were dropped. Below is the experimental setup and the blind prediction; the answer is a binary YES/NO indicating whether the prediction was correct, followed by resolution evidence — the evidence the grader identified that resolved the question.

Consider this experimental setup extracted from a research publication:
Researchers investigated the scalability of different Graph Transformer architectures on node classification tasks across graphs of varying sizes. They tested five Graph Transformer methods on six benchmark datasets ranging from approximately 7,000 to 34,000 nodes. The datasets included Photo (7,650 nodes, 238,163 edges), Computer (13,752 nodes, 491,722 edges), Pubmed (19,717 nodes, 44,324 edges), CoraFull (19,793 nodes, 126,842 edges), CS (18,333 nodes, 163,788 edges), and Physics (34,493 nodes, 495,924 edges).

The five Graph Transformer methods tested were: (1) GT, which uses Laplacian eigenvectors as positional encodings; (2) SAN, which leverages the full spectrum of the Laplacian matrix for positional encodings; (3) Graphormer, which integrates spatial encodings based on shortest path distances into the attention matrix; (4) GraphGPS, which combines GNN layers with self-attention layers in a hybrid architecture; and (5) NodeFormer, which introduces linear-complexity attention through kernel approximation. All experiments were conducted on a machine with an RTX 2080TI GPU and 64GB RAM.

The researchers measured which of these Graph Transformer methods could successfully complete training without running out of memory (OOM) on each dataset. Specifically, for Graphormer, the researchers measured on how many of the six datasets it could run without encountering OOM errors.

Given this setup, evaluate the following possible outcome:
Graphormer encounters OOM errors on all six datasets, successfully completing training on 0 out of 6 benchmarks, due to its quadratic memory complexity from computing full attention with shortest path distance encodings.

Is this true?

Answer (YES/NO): NO